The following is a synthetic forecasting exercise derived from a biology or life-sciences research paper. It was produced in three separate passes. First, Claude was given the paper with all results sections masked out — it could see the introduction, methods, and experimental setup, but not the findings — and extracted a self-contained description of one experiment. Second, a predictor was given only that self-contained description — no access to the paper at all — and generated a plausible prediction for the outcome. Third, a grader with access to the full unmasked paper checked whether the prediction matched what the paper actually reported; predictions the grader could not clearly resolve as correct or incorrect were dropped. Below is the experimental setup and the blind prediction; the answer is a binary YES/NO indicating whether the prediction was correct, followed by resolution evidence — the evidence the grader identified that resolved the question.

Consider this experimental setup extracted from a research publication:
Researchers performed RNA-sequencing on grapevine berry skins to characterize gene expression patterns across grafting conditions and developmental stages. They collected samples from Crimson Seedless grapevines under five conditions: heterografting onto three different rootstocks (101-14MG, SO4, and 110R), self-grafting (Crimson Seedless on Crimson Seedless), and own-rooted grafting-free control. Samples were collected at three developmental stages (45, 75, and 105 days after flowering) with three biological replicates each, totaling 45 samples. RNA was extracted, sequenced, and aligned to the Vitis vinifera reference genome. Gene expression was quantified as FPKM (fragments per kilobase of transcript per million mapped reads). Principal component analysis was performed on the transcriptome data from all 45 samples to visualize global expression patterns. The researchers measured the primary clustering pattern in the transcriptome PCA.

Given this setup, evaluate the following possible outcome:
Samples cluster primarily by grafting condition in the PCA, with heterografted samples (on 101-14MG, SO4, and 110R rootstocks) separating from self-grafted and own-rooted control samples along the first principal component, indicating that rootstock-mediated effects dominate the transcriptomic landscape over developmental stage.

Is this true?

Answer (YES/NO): NO